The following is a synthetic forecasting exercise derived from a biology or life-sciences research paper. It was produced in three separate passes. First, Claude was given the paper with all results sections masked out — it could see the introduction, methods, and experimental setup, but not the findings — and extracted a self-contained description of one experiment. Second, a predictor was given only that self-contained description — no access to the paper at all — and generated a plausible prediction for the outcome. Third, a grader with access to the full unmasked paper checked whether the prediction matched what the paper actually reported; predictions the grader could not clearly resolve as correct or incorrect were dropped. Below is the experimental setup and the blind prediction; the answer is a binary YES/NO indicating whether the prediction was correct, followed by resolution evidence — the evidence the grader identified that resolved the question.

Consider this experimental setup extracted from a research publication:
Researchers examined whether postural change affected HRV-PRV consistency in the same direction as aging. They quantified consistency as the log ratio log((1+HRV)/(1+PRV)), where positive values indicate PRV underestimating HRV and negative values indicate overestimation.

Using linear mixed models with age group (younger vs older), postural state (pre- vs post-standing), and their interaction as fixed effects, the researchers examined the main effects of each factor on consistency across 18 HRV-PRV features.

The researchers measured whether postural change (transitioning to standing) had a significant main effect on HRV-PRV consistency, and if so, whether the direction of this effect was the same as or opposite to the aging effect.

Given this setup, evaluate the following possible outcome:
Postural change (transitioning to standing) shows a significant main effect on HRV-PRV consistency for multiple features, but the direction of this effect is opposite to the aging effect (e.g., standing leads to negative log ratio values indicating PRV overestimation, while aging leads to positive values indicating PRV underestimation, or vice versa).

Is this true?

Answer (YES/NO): NO